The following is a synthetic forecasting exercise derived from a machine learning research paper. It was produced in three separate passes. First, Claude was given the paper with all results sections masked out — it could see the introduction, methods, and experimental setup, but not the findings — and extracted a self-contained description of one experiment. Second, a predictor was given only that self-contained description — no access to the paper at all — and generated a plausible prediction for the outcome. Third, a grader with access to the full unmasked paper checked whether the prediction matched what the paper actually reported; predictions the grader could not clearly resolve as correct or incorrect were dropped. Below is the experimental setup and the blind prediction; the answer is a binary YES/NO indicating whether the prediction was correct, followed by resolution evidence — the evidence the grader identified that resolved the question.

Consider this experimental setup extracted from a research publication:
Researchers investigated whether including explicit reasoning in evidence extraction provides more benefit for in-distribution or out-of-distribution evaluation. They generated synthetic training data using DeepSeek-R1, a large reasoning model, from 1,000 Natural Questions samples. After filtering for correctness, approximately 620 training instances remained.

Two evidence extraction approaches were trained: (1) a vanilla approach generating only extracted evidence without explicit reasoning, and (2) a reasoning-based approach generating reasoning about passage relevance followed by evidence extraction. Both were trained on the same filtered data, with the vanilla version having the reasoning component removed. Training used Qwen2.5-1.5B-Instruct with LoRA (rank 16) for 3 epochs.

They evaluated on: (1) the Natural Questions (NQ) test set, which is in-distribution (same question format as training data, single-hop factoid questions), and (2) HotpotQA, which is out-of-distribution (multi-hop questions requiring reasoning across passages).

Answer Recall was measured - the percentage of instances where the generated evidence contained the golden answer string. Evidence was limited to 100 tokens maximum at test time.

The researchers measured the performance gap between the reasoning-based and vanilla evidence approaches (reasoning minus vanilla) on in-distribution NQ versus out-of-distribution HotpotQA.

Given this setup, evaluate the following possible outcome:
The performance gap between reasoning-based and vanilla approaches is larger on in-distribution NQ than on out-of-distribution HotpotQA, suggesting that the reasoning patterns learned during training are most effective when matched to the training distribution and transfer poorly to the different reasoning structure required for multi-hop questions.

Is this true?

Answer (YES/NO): NO